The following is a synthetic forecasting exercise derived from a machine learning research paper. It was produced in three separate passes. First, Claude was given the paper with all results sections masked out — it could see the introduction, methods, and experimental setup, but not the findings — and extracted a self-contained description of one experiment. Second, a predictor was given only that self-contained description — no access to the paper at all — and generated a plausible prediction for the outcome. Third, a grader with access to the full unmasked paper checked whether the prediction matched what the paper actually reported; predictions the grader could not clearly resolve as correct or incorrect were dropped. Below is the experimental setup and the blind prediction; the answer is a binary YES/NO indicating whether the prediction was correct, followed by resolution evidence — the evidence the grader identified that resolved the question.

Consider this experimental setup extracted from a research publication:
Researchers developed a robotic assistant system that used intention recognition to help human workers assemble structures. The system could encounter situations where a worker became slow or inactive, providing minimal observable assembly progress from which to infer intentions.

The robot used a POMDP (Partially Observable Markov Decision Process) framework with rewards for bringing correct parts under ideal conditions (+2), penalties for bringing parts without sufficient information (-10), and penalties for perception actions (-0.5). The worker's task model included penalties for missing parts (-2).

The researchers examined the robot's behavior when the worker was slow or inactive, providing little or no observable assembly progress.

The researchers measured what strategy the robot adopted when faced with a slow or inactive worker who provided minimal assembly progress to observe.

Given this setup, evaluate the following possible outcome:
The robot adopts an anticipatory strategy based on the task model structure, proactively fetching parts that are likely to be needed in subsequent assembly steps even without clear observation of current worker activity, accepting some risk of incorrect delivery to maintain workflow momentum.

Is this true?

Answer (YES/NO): NO